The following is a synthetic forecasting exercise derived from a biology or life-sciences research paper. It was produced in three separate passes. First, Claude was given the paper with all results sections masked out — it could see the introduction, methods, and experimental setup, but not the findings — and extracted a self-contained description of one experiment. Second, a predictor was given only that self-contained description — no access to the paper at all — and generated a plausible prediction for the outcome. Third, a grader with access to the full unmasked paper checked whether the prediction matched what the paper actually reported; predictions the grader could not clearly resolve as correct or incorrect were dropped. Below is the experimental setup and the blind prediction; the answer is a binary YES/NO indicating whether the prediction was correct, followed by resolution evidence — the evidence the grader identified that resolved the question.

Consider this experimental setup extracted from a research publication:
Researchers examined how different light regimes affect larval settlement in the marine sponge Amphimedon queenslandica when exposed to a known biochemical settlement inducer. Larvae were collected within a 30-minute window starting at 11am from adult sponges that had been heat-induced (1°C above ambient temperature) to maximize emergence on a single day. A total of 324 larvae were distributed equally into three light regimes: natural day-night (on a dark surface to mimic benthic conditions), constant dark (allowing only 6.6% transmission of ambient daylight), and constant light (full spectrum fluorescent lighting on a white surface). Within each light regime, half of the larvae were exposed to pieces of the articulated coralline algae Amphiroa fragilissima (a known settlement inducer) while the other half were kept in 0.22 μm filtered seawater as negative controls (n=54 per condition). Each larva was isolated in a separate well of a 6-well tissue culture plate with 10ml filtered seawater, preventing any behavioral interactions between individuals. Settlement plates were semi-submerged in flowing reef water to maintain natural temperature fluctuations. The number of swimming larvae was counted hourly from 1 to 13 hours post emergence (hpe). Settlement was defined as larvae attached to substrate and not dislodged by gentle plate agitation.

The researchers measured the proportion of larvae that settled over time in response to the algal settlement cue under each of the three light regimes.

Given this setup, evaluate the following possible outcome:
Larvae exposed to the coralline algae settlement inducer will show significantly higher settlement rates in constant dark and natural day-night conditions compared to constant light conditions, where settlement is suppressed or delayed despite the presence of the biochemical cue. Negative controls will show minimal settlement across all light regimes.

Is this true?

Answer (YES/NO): YES